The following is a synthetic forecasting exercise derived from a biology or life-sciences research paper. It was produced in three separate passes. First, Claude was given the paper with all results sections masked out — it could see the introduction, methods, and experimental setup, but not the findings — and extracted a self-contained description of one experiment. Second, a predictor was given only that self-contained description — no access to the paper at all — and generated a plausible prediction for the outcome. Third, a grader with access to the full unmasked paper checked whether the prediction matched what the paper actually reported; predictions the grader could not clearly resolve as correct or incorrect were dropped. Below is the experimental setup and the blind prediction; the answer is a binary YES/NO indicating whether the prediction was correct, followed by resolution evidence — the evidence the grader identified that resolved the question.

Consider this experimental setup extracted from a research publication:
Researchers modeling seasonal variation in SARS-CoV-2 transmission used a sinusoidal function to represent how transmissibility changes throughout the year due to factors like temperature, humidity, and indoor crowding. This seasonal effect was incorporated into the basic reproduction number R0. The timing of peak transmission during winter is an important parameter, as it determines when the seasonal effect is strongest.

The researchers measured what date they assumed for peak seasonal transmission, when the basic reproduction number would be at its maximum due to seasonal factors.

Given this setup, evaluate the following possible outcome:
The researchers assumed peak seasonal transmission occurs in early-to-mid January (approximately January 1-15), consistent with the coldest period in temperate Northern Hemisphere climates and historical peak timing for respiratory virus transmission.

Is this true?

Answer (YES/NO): NO